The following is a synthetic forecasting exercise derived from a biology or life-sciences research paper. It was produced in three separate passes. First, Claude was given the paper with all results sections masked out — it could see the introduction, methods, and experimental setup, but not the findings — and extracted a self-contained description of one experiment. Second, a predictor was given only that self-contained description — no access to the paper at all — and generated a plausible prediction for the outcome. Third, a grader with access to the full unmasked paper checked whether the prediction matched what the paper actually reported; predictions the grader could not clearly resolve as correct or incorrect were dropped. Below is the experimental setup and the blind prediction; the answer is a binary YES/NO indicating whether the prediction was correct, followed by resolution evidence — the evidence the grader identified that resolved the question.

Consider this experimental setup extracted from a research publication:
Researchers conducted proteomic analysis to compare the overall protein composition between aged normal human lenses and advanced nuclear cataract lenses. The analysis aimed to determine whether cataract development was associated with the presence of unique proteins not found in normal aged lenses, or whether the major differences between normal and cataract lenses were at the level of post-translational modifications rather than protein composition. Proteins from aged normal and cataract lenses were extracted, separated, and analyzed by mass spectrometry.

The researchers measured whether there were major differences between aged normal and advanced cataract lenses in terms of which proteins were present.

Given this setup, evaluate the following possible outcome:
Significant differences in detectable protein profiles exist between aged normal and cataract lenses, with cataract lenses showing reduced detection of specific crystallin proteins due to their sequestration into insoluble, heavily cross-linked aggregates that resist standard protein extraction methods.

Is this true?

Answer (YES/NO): NO